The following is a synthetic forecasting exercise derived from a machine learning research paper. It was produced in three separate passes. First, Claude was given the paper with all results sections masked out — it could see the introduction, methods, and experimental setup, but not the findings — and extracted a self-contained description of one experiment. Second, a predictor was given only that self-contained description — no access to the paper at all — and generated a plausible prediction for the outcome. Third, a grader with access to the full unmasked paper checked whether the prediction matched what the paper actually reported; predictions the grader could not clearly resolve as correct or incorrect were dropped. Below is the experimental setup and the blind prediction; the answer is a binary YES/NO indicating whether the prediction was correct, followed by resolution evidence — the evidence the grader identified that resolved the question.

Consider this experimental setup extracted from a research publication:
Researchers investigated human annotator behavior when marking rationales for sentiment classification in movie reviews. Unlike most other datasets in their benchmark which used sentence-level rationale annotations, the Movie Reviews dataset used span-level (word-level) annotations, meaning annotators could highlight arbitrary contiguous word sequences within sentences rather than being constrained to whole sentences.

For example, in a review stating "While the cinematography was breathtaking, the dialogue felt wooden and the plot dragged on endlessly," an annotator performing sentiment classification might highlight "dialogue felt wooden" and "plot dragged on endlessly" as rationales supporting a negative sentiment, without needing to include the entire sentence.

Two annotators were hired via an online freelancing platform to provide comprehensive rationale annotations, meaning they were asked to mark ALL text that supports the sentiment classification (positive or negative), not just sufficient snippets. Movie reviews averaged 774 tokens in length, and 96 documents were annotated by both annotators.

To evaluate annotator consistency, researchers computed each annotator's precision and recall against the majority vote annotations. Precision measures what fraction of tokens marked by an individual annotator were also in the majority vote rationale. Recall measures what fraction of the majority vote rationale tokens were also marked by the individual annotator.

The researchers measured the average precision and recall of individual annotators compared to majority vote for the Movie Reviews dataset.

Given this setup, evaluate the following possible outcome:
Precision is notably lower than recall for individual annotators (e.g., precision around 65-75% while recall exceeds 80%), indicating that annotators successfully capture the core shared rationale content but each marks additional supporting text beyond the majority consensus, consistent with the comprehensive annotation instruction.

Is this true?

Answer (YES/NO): YES